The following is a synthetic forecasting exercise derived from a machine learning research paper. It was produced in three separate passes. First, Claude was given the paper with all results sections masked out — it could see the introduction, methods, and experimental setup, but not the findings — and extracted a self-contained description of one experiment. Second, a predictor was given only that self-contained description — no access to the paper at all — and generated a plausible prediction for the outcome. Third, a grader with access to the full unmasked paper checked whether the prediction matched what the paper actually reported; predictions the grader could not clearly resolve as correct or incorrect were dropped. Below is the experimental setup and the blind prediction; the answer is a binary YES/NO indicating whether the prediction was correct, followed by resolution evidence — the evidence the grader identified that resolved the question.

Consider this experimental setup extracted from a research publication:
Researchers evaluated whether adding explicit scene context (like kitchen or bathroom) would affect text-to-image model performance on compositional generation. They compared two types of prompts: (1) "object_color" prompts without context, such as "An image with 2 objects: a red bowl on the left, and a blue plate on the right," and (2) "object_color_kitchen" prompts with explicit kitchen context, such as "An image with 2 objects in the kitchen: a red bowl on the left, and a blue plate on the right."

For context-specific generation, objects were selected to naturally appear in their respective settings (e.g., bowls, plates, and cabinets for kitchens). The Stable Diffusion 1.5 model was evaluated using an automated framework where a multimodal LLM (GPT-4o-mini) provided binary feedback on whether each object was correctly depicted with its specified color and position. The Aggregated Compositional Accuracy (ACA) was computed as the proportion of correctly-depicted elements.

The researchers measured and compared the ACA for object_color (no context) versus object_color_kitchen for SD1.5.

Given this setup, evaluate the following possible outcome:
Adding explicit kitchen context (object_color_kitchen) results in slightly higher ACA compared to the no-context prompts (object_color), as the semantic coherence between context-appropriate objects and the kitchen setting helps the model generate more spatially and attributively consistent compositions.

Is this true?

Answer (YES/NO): NO